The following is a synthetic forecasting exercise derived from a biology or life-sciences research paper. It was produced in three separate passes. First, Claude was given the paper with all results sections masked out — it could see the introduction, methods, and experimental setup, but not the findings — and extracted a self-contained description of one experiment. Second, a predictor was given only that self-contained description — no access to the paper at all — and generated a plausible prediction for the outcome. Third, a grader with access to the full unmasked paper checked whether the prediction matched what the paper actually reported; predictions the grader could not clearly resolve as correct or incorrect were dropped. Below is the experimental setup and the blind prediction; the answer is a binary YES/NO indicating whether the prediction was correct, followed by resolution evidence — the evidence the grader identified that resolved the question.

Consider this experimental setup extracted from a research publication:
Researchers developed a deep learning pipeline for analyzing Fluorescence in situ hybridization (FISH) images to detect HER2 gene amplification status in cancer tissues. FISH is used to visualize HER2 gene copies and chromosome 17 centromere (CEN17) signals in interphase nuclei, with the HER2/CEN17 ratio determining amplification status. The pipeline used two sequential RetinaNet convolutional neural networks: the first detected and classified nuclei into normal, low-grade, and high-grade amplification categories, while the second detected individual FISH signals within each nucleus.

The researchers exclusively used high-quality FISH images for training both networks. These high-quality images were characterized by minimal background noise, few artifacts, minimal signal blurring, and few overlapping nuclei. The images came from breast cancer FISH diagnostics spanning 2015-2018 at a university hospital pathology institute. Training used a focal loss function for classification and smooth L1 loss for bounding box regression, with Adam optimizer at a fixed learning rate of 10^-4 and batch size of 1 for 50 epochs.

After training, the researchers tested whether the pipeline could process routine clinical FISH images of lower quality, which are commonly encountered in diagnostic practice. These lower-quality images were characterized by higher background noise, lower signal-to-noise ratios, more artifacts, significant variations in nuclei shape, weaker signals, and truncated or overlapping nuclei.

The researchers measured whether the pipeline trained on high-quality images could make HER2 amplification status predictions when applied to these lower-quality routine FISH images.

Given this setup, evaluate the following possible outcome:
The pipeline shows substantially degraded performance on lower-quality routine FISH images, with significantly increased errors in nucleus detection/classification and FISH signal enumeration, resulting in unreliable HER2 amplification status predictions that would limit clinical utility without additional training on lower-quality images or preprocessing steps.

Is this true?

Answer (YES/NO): YES